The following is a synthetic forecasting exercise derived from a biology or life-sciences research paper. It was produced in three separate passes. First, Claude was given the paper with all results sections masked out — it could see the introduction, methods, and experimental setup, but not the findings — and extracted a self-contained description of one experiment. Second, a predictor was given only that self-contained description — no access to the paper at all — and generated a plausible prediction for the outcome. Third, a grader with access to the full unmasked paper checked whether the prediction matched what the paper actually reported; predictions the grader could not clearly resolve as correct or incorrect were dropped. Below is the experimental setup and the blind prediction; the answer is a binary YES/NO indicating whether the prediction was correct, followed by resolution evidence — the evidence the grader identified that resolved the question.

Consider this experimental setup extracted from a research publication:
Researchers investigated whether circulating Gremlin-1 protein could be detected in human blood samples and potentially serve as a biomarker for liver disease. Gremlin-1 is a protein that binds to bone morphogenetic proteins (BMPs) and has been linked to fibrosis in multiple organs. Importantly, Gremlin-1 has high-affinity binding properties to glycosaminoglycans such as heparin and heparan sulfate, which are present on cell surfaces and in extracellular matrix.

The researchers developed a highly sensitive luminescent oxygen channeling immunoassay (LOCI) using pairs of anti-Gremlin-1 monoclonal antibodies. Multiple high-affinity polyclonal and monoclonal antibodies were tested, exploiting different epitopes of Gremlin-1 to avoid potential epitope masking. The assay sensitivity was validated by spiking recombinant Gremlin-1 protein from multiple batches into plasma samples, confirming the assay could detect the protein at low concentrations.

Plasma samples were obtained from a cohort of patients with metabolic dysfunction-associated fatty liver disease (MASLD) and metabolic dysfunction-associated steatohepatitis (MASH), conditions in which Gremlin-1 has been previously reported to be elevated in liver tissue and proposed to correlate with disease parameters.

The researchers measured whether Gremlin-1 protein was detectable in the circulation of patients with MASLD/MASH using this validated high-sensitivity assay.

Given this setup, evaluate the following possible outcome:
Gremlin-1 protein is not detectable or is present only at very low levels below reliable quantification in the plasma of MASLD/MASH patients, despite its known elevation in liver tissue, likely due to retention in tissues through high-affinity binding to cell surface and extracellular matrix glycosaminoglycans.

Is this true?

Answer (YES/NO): YES